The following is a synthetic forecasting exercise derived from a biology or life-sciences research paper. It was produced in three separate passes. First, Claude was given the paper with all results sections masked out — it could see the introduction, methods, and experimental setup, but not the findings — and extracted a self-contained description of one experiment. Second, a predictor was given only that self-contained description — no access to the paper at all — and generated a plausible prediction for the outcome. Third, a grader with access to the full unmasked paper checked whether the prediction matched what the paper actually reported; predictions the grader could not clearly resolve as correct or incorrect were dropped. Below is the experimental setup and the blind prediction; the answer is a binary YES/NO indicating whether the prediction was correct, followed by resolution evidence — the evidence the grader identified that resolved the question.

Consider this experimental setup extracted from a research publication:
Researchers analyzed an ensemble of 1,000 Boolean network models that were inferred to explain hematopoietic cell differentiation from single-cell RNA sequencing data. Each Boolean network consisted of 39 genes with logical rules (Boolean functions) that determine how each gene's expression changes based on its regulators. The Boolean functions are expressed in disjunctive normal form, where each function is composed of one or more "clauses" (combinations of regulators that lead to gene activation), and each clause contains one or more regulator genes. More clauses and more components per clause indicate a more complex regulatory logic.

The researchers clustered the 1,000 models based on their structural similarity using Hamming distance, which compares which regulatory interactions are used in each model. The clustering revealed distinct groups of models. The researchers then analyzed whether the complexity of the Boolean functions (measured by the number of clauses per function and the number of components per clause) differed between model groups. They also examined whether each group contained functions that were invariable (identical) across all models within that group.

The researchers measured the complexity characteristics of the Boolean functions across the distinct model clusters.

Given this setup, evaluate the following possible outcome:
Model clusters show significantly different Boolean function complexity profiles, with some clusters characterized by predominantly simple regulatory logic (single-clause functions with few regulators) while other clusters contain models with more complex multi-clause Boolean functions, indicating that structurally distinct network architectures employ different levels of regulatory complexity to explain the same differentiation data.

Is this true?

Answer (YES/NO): YES